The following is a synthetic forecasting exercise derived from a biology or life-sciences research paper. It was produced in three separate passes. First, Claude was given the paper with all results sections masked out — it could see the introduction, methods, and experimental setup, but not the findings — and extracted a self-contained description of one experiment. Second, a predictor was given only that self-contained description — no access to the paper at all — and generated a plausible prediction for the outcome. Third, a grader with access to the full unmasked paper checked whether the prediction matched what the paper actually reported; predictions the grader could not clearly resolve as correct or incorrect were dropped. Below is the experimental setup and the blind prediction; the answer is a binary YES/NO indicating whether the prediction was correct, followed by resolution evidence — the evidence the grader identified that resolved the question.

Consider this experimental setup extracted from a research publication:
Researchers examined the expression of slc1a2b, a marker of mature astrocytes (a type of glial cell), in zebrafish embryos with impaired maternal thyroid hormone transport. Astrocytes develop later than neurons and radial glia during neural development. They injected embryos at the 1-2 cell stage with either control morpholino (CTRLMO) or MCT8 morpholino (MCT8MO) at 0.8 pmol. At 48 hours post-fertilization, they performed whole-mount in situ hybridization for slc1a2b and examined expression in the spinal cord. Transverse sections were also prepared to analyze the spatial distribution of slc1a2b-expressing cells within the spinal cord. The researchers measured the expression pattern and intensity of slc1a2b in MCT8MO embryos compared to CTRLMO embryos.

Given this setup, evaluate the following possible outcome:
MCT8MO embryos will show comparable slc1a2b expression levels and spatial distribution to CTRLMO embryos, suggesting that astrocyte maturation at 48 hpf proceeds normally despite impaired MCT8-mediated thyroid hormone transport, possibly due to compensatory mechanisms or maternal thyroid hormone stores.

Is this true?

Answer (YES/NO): NO